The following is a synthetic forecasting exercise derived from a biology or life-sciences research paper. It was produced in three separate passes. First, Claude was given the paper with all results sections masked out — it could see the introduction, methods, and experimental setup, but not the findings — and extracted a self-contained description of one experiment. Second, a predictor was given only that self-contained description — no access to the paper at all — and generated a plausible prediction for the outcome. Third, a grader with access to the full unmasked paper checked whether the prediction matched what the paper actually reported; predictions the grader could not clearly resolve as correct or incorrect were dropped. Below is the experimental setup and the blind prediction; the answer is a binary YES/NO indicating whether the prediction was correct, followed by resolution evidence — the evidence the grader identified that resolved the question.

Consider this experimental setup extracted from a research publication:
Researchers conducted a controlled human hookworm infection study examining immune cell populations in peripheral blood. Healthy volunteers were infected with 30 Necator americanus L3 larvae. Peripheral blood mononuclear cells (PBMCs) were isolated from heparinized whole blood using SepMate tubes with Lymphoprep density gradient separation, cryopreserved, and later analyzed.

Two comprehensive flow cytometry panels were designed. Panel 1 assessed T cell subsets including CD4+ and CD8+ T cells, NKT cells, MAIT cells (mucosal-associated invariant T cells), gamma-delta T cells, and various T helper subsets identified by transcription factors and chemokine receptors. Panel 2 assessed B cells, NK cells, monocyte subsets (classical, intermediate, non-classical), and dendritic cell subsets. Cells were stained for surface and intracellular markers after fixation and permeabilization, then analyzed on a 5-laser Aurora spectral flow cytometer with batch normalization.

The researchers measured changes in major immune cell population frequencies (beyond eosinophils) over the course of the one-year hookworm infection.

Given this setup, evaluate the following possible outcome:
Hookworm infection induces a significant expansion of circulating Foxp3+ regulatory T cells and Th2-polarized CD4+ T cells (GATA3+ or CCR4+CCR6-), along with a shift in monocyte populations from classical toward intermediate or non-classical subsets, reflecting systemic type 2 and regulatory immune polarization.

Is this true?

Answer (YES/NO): NO